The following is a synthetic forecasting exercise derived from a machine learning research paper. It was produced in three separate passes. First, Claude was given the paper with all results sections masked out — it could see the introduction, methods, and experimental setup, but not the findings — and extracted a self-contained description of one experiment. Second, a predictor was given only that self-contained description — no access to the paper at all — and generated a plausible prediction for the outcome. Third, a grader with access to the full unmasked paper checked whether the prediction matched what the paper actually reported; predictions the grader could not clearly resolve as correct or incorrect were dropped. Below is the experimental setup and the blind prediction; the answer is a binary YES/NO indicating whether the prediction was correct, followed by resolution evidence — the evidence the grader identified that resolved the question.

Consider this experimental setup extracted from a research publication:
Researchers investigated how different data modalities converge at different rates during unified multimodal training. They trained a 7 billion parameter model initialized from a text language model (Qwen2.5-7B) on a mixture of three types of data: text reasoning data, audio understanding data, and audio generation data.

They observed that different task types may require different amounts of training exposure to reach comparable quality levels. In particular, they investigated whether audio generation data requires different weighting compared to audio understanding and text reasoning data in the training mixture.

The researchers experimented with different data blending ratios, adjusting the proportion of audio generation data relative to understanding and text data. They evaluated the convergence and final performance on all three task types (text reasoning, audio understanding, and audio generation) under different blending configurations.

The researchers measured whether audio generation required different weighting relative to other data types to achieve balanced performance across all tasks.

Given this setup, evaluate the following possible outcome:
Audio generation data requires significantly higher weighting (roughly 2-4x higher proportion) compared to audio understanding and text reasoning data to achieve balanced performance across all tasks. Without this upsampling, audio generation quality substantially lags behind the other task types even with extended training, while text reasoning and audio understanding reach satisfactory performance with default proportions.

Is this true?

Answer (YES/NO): YES